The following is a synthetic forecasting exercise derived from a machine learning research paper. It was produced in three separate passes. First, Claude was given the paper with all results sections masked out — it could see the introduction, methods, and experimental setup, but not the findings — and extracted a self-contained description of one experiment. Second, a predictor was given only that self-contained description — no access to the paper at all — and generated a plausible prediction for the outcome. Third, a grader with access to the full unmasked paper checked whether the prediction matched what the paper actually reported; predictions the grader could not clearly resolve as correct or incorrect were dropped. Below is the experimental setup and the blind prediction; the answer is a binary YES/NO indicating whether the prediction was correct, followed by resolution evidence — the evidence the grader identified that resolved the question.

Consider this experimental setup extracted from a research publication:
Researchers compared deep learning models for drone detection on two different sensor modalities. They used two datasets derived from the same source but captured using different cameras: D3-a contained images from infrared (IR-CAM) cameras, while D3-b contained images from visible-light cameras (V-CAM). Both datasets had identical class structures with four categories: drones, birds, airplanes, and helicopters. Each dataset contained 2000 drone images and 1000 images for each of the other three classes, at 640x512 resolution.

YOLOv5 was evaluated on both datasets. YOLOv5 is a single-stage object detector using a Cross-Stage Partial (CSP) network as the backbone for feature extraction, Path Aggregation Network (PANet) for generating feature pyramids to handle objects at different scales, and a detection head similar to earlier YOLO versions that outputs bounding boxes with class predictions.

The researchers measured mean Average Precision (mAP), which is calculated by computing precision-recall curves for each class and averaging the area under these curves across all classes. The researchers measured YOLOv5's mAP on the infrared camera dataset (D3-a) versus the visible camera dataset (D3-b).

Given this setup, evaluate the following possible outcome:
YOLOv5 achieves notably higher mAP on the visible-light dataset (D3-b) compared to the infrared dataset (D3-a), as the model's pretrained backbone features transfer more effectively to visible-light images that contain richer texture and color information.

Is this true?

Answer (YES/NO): NO